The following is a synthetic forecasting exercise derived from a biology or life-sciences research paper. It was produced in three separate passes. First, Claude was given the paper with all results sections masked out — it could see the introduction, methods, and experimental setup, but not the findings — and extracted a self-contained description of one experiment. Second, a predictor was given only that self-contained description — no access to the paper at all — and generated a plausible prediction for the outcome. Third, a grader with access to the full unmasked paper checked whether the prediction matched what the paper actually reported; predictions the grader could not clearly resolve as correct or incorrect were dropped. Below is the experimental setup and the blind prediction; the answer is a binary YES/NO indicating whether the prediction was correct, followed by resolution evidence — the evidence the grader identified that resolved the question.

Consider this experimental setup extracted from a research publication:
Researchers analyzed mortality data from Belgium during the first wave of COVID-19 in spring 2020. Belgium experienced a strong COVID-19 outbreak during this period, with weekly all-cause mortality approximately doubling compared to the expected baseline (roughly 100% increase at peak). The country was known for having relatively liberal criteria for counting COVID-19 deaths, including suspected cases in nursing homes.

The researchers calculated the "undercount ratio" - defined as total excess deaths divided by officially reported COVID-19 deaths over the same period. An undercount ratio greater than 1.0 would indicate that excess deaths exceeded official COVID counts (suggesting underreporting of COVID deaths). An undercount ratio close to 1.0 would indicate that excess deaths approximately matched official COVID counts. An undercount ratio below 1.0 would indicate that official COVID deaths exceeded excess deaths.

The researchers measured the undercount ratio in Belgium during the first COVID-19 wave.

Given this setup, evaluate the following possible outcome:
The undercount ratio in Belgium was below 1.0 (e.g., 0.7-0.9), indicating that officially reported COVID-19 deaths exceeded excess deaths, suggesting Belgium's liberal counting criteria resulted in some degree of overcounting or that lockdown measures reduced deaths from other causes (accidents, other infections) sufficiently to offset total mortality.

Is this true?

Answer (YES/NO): NO